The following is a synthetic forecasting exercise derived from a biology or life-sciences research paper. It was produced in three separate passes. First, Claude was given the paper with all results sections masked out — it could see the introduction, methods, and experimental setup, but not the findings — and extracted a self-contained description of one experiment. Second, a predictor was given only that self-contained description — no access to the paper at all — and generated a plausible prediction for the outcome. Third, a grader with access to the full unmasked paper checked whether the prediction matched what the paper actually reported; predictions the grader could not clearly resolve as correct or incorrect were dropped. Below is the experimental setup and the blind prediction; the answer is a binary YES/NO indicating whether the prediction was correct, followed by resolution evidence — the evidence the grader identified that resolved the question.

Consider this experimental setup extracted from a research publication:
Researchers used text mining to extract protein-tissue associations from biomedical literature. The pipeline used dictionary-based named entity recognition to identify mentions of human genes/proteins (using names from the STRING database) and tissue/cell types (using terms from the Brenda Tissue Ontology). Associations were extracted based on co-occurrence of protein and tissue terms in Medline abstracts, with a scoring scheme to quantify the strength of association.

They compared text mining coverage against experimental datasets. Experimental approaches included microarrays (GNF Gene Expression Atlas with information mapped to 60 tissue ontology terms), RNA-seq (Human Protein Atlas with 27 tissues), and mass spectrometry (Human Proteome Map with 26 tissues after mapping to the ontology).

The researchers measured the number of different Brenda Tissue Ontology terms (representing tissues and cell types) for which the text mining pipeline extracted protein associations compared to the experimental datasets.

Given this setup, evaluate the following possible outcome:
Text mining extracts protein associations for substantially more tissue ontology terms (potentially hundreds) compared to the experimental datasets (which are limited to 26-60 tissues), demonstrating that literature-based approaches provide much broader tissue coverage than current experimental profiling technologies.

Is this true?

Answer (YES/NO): NO